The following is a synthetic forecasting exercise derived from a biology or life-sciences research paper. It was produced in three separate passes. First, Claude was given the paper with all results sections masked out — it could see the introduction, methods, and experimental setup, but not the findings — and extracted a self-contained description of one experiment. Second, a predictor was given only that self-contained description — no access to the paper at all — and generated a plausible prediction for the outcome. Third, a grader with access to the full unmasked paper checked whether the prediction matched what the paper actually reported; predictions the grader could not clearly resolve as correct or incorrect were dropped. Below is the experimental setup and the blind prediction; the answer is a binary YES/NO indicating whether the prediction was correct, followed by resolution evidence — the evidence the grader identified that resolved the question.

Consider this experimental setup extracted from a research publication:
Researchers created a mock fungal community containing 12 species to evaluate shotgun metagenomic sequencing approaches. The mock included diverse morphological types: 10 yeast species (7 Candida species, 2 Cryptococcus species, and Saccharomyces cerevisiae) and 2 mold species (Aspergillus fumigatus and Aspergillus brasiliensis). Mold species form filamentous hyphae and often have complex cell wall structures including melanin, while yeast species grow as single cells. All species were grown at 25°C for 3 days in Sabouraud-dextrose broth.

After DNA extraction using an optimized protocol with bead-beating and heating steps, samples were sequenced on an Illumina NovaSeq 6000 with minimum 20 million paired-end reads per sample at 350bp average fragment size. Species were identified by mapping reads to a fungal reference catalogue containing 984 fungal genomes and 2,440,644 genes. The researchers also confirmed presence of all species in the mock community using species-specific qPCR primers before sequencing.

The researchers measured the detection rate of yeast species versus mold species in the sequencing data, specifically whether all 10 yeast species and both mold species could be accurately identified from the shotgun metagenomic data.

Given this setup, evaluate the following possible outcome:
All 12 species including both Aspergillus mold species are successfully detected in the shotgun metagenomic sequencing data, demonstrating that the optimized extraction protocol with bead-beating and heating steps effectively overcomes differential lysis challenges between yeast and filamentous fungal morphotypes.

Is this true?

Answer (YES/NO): NO